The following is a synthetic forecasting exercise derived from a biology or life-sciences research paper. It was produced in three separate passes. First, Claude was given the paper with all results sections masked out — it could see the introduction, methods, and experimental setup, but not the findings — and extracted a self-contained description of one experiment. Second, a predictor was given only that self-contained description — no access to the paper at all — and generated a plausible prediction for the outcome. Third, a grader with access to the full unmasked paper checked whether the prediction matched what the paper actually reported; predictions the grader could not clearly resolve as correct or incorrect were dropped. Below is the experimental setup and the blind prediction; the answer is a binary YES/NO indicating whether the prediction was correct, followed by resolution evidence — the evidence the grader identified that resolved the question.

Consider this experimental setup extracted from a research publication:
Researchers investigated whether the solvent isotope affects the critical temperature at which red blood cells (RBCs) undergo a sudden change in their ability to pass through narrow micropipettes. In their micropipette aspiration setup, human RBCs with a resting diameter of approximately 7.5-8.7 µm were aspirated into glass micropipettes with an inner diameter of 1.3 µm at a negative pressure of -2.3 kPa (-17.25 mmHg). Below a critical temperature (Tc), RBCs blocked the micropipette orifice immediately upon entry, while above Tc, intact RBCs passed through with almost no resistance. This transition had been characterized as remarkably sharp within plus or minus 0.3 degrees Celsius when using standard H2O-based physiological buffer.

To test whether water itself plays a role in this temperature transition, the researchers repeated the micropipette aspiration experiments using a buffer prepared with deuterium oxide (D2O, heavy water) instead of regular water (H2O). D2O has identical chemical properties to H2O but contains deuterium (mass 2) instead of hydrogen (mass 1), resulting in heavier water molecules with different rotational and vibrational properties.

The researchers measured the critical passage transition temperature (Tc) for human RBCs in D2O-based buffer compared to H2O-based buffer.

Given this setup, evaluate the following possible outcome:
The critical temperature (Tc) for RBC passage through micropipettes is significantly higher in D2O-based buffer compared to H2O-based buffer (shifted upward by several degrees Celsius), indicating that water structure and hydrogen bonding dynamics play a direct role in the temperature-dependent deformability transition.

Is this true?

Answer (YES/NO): NO